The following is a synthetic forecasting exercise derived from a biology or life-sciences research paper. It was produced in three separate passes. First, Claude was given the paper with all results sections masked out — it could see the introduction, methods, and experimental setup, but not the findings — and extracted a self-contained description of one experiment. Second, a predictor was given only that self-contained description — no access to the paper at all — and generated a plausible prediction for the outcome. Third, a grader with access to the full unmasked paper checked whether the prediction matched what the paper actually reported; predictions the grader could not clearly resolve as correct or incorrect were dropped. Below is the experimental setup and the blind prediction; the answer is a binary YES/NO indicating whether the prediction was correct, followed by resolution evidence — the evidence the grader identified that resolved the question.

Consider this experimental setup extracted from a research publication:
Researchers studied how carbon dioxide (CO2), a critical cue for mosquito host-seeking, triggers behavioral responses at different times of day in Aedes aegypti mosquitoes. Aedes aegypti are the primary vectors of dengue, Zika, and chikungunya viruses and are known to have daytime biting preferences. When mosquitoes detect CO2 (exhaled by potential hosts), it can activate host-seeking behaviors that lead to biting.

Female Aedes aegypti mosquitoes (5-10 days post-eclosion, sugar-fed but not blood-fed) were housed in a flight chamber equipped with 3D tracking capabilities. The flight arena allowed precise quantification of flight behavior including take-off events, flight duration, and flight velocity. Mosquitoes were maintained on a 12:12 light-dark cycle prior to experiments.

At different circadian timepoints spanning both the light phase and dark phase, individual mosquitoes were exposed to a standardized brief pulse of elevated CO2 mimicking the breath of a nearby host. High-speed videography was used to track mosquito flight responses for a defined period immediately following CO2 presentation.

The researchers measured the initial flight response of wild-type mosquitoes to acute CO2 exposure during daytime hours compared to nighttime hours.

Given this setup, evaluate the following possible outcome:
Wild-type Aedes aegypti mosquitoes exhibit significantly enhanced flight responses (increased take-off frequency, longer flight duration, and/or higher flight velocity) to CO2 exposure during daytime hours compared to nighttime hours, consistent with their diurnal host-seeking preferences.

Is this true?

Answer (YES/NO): YES